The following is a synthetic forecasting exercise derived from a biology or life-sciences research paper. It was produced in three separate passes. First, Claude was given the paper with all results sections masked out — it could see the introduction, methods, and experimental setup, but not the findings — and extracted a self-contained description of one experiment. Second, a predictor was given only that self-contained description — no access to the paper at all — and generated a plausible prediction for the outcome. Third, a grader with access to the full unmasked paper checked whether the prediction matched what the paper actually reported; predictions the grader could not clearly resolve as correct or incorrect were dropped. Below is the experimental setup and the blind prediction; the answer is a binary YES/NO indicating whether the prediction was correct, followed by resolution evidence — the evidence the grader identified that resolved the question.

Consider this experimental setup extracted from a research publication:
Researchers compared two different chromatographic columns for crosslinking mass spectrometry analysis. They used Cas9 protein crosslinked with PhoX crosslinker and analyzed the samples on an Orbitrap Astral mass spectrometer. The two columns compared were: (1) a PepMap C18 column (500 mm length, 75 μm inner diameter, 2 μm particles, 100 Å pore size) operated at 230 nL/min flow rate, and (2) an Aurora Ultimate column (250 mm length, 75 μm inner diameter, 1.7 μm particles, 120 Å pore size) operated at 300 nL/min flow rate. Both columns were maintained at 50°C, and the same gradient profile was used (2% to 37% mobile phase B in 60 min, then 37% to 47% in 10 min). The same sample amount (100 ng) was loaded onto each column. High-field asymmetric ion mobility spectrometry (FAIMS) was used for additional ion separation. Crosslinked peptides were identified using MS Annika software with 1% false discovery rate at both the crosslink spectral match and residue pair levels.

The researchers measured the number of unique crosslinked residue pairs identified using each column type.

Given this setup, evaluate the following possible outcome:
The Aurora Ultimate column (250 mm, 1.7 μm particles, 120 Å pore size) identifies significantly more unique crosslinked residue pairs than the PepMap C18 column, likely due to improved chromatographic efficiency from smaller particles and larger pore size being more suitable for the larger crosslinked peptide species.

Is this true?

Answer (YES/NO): YES